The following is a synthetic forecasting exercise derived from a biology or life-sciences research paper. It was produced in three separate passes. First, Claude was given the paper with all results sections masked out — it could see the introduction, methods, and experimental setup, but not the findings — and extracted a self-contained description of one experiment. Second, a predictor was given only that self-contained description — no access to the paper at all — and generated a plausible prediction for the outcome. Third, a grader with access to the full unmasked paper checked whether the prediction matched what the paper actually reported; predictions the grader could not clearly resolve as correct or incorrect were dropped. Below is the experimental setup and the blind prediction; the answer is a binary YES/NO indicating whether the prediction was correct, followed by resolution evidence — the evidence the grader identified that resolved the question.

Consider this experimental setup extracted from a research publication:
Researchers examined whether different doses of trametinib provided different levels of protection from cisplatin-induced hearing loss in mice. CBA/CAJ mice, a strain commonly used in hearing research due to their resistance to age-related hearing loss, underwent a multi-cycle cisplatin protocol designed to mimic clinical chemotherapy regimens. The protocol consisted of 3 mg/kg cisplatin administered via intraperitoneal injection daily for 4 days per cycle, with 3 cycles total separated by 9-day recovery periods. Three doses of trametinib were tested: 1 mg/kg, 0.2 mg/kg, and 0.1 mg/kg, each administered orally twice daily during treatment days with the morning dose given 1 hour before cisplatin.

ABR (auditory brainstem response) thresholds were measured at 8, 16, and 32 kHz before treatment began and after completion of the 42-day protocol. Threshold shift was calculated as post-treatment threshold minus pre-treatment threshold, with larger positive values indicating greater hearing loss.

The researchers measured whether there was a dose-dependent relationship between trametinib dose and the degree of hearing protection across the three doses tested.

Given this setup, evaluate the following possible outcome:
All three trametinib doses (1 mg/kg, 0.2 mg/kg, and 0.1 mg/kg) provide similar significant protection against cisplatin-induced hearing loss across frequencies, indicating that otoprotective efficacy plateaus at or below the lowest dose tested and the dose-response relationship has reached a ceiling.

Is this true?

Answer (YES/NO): NO